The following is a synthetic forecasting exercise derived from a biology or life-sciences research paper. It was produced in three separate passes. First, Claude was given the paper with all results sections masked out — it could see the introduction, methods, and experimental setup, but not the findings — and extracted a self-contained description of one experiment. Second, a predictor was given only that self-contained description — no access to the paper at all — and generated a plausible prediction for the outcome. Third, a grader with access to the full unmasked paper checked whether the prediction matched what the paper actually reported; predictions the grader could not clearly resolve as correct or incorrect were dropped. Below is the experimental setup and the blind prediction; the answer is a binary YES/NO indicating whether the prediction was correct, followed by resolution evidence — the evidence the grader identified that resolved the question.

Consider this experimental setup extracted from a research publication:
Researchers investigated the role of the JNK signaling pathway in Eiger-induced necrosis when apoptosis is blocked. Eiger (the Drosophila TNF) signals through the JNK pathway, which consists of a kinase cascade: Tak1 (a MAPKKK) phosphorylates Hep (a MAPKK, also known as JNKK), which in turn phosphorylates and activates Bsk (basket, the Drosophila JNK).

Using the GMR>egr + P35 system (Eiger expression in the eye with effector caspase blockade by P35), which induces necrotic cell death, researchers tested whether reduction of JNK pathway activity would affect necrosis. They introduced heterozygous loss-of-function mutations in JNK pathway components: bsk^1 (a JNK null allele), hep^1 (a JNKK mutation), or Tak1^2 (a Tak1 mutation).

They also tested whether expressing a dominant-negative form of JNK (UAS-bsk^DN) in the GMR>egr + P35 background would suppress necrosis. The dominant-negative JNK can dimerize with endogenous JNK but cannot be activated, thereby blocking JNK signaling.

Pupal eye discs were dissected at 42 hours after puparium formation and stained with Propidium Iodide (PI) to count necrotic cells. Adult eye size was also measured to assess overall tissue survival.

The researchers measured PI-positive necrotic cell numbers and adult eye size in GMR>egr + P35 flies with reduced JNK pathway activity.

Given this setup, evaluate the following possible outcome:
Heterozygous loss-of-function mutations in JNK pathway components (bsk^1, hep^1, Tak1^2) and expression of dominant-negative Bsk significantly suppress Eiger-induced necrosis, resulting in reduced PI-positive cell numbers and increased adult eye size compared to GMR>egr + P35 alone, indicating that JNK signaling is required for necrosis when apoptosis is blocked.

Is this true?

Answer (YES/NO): NO